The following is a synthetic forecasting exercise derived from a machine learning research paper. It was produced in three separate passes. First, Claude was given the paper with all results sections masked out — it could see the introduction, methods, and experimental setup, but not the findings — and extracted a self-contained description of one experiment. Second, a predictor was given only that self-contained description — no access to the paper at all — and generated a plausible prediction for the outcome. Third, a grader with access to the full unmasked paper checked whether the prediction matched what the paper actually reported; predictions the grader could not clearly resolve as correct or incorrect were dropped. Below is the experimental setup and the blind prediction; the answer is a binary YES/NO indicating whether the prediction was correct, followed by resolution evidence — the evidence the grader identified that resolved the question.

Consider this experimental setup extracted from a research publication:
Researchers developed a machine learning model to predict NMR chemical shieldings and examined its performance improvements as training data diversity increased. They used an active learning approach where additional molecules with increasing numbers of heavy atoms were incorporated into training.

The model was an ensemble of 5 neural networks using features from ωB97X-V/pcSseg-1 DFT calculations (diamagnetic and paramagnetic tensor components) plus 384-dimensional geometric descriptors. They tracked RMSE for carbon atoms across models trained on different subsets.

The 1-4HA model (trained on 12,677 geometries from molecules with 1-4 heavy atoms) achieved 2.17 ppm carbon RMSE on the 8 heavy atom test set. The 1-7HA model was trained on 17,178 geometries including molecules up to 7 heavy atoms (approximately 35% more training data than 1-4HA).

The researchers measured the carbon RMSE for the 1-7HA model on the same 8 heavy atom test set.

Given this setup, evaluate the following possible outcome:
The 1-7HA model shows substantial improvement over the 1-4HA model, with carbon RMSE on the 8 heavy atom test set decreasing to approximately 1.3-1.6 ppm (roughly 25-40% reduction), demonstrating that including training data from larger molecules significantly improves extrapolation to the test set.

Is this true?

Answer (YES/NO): YES